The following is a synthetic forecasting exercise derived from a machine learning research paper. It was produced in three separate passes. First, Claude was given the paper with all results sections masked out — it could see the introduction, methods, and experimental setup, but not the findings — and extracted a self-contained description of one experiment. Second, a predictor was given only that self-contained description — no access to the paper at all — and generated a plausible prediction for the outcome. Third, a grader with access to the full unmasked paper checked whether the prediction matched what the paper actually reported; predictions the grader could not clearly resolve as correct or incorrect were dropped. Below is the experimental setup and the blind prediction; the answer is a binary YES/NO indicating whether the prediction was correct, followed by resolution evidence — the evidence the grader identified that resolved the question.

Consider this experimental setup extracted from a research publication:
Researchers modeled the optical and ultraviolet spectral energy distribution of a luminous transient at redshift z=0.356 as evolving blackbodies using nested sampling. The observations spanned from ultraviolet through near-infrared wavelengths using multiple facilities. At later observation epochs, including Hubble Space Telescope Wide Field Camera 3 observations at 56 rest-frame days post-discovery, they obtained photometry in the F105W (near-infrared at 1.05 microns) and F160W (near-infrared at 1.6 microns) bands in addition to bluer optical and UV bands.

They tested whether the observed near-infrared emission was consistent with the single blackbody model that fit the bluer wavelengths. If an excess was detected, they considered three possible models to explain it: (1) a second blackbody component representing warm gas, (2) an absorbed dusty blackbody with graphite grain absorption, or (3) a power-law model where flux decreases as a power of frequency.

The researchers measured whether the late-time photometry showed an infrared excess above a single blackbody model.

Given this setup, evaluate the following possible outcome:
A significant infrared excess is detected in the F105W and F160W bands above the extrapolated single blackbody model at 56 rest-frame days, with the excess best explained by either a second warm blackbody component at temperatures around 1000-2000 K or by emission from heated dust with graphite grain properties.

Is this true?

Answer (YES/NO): NO